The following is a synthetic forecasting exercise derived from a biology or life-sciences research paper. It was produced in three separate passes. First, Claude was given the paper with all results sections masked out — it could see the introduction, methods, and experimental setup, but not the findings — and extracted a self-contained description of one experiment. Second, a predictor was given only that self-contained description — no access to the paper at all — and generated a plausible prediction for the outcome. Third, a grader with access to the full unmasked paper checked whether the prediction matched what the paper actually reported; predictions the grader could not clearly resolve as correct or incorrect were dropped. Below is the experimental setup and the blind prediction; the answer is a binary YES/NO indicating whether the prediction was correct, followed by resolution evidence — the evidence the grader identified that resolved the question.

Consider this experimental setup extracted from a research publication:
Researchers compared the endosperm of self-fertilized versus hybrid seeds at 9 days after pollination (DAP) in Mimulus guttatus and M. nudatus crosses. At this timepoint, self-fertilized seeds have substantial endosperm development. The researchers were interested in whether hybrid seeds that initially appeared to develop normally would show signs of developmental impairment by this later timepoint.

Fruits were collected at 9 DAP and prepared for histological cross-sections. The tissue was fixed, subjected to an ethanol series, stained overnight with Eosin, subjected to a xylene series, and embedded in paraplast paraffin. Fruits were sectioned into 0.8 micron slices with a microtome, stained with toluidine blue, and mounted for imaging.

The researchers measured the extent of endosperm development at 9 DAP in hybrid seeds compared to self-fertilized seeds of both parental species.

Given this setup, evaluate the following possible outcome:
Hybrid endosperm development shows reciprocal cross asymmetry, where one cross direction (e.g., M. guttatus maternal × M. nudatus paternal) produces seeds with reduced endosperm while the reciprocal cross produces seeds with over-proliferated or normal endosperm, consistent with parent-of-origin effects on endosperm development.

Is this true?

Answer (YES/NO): NO